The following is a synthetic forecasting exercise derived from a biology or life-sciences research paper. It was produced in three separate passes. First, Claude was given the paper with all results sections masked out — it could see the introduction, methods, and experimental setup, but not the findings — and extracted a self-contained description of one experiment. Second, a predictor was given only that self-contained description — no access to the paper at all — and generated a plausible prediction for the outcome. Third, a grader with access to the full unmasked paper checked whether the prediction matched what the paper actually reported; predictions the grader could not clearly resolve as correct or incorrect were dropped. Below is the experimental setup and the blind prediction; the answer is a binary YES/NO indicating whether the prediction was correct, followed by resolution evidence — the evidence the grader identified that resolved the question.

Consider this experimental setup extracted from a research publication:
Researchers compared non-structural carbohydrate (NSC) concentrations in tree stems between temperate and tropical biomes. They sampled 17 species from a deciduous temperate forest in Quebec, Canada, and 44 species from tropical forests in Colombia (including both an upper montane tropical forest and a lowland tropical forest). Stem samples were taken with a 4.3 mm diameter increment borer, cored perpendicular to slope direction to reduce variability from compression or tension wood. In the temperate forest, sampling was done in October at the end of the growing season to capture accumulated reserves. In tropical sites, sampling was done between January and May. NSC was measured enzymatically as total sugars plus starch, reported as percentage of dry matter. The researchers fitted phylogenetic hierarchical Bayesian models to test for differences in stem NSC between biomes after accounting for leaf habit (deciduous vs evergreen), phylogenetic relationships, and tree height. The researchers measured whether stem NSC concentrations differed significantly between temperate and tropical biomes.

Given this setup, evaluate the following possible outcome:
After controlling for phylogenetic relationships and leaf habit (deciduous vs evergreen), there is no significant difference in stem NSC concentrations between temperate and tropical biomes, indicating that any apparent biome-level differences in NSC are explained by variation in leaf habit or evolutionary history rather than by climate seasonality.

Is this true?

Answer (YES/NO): NO